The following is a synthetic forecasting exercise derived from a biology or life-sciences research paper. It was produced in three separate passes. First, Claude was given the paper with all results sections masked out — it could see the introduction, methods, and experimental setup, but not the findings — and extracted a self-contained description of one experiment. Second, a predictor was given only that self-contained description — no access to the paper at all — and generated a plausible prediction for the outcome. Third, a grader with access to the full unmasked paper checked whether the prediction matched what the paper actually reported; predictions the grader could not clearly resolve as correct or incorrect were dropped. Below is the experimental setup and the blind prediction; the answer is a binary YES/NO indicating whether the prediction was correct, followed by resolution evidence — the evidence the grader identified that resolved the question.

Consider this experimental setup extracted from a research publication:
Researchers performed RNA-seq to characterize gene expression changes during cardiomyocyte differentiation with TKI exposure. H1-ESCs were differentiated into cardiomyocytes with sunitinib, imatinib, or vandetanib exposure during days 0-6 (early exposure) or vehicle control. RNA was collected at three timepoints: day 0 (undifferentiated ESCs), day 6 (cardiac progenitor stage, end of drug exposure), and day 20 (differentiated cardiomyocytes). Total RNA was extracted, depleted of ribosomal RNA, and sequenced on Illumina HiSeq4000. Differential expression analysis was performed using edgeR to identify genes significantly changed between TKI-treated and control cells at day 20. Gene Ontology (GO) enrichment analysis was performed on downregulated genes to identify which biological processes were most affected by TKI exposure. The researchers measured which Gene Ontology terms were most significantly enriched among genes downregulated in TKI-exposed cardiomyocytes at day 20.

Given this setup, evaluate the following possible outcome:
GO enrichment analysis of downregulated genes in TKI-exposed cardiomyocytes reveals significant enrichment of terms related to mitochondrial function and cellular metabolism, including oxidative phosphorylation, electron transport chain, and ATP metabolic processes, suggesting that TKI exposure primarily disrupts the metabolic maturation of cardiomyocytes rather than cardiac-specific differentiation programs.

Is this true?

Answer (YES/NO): NO